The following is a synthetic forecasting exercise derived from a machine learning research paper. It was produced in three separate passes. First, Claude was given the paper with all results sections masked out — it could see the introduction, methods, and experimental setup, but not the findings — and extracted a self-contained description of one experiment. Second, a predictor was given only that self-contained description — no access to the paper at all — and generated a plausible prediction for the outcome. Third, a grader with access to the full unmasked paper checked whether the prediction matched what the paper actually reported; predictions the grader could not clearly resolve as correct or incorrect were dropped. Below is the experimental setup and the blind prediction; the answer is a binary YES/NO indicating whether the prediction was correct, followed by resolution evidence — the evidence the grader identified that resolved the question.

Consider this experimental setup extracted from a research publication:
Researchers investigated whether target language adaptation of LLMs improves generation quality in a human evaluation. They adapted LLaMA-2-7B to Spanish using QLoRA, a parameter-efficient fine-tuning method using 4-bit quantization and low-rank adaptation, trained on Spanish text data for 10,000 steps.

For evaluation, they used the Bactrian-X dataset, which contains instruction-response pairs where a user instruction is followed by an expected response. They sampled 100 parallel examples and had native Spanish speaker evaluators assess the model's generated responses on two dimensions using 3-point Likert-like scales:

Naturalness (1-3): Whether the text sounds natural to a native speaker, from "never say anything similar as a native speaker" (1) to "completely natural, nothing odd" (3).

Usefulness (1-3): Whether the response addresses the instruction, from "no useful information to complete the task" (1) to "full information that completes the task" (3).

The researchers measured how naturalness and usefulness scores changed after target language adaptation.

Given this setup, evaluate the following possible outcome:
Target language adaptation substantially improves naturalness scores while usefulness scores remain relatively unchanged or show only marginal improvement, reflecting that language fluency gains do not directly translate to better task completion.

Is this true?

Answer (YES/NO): YES